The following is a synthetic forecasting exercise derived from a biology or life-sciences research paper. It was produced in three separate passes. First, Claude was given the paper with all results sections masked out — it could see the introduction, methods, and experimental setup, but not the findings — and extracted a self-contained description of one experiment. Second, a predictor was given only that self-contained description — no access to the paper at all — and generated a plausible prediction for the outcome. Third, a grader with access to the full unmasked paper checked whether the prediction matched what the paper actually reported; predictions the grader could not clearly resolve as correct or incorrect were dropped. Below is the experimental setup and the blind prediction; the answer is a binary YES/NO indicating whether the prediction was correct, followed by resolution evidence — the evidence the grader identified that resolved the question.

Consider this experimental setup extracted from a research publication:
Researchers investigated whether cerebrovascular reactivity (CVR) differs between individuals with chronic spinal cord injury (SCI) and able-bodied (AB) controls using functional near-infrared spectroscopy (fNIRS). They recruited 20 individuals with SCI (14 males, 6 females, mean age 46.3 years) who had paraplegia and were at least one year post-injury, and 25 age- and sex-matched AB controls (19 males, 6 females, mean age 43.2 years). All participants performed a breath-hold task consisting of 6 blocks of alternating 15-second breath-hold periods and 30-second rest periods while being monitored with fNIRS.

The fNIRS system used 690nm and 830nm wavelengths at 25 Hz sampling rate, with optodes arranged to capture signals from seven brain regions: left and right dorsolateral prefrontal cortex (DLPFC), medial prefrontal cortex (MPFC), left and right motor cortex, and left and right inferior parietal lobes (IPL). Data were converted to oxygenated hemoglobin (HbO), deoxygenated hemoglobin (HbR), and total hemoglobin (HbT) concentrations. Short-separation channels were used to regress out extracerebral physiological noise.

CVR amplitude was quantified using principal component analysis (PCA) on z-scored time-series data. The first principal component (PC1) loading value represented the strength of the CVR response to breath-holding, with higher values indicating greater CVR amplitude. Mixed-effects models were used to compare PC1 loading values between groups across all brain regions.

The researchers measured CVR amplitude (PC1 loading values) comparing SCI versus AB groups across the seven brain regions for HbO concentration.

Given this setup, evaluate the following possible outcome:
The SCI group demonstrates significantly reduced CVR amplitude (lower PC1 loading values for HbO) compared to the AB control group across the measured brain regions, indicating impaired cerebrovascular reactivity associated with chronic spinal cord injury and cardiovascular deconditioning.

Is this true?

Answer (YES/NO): NO